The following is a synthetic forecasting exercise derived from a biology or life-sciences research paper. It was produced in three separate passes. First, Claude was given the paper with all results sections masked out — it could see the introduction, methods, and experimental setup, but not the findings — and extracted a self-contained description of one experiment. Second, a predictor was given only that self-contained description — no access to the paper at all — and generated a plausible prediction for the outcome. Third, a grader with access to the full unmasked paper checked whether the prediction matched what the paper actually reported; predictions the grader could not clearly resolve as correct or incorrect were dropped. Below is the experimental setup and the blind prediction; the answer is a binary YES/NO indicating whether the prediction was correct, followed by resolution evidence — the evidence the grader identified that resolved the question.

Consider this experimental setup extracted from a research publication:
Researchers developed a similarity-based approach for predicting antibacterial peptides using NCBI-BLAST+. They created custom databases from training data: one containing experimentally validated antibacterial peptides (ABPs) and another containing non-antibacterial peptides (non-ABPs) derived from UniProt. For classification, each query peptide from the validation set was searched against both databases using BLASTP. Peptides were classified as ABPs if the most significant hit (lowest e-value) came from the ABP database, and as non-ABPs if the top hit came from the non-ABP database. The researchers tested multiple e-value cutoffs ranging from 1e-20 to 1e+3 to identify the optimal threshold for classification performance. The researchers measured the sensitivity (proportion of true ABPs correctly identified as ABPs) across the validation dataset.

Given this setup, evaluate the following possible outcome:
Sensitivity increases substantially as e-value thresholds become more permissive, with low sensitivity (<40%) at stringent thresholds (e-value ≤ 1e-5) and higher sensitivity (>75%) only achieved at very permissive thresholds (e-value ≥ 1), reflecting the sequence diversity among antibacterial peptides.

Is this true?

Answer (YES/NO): NO